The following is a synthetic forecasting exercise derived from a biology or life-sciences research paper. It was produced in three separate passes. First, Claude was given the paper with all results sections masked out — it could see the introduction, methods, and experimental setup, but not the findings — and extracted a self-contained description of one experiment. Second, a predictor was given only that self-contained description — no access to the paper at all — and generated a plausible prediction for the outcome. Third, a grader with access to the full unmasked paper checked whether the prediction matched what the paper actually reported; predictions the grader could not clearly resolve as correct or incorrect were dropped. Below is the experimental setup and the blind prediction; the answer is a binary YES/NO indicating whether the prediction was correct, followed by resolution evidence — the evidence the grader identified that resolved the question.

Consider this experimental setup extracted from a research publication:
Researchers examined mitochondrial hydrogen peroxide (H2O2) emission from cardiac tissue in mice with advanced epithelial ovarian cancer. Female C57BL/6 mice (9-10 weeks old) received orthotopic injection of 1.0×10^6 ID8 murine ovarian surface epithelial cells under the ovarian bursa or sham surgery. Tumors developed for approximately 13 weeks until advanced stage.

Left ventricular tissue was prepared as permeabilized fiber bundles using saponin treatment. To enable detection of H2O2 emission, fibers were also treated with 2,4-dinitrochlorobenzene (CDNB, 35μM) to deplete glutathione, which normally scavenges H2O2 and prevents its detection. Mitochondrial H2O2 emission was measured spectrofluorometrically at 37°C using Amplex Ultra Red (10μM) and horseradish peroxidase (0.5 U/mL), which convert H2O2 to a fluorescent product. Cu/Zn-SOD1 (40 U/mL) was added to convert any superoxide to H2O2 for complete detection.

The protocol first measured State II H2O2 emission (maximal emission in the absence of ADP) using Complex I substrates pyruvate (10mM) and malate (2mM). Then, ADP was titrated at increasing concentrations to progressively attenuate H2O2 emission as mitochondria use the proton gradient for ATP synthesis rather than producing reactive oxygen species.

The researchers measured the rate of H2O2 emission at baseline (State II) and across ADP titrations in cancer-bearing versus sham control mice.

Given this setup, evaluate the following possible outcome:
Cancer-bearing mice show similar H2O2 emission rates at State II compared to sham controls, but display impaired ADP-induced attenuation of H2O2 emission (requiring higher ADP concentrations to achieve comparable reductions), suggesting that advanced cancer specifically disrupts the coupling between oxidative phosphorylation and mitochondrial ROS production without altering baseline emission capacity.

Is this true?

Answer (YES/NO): NO